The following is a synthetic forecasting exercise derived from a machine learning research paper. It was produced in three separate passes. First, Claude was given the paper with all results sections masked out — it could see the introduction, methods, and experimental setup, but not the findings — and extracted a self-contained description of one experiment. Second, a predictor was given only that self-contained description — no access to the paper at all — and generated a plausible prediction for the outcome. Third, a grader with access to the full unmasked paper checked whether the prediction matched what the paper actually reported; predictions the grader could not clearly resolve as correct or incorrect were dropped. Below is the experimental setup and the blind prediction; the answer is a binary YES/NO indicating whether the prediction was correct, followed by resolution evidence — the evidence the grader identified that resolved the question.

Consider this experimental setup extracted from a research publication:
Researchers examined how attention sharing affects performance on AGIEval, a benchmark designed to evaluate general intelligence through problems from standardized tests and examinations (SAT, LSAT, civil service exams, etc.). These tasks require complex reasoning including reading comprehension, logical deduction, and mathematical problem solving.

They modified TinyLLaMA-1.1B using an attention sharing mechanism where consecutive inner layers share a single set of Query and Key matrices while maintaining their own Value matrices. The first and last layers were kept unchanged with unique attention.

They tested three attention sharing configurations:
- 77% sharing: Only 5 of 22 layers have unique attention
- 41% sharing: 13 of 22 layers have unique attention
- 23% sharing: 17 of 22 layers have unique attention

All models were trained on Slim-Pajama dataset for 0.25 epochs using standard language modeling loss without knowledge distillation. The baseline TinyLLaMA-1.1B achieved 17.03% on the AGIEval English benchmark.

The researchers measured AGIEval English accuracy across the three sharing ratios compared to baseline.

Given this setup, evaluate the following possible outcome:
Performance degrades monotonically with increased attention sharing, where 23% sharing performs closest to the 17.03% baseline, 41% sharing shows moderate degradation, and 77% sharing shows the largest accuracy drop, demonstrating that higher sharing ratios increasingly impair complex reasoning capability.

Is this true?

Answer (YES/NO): NO